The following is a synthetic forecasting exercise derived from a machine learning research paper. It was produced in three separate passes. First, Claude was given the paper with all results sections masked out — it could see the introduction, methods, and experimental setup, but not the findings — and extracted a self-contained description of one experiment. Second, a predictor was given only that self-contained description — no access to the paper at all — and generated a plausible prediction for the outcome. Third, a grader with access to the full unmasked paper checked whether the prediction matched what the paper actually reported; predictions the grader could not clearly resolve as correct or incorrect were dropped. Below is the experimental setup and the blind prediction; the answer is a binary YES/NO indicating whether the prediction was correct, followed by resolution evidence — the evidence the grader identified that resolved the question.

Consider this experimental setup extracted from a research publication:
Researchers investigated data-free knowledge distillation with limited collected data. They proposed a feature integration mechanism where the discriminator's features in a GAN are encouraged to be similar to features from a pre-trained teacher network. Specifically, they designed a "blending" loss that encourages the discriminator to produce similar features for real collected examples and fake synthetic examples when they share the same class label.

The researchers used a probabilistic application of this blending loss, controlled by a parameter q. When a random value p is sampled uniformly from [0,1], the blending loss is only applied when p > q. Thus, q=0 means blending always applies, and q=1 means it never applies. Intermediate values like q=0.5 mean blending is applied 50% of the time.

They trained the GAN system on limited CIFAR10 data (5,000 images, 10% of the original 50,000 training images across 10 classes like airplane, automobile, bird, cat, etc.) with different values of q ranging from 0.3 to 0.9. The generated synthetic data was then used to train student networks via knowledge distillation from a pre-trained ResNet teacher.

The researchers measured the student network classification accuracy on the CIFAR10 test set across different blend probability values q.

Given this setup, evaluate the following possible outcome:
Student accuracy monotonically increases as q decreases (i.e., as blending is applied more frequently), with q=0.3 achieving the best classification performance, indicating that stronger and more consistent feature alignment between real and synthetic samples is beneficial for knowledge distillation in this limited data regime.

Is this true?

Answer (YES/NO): NO